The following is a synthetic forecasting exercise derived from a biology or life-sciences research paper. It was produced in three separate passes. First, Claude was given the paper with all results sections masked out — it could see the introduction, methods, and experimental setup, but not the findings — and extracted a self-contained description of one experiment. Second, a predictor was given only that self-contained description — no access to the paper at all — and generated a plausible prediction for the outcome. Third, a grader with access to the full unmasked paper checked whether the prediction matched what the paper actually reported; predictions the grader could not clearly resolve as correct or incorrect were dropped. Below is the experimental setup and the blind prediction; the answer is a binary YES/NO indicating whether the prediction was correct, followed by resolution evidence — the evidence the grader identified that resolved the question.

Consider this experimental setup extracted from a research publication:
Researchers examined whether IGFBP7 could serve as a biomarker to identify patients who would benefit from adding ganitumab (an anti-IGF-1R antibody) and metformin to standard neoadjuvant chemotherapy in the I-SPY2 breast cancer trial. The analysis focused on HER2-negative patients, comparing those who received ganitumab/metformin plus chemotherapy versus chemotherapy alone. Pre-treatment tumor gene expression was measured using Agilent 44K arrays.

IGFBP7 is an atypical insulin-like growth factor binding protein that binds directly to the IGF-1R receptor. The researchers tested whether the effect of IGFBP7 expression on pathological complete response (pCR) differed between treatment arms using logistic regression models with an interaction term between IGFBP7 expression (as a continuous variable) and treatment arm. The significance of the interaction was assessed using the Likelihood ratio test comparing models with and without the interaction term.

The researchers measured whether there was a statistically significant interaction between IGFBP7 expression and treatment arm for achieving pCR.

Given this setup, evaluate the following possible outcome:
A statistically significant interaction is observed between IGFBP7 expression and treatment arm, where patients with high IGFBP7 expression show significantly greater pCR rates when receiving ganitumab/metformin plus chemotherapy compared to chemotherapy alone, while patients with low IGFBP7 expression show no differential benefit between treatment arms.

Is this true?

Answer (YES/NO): NO